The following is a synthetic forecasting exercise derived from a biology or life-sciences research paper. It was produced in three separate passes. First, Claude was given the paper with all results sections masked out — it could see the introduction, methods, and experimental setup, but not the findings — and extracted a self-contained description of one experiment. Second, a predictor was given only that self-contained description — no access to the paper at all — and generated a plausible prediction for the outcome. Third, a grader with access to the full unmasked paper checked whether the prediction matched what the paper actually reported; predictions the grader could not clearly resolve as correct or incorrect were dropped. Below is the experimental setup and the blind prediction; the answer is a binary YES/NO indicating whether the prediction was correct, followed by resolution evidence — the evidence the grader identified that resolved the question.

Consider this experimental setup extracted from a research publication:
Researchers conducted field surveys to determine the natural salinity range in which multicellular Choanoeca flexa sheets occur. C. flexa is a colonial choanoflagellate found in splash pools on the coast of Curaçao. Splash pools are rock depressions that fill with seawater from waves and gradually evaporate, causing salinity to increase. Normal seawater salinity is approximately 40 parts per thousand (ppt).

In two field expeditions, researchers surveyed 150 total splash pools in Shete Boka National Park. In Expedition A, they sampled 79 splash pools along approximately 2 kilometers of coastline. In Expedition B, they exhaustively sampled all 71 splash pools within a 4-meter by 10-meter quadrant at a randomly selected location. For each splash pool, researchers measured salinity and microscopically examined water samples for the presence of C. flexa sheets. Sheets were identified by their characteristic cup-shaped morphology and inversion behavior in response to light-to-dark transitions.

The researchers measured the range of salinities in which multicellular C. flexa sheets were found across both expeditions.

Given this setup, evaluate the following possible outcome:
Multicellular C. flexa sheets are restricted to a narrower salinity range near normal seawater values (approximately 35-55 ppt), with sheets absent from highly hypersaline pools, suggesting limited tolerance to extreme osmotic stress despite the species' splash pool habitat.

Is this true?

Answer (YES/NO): NO